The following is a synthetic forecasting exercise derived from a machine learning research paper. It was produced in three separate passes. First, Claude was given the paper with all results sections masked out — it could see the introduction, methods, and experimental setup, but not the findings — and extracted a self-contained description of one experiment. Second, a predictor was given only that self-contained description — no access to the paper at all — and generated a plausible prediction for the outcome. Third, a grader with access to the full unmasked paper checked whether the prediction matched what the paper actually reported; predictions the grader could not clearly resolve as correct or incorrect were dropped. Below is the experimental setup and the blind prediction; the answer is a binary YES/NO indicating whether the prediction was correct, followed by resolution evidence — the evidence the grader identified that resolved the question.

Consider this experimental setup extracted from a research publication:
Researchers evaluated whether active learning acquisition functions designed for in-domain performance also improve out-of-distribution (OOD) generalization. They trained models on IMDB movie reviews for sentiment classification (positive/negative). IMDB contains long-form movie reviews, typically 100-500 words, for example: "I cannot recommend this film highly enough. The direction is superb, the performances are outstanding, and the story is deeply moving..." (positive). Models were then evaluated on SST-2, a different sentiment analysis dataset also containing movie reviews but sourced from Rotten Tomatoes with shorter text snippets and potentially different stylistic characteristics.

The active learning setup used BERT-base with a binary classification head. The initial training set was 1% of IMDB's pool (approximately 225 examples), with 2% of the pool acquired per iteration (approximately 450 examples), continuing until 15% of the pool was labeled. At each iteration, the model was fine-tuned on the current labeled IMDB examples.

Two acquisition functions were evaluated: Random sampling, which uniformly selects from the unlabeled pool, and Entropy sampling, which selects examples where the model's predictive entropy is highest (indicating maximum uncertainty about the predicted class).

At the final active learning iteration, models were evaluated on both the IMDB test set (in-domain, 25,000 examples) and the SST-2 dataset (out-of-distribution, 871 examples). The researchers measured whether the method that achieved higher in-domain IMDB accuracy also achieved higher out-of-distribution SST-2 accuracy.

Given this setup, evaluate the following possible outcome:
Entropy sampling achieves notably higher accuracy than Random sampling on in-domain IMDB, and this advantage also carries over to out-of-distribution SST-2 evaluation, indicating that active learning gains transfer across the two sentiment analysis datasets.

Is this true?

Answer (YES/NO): NO